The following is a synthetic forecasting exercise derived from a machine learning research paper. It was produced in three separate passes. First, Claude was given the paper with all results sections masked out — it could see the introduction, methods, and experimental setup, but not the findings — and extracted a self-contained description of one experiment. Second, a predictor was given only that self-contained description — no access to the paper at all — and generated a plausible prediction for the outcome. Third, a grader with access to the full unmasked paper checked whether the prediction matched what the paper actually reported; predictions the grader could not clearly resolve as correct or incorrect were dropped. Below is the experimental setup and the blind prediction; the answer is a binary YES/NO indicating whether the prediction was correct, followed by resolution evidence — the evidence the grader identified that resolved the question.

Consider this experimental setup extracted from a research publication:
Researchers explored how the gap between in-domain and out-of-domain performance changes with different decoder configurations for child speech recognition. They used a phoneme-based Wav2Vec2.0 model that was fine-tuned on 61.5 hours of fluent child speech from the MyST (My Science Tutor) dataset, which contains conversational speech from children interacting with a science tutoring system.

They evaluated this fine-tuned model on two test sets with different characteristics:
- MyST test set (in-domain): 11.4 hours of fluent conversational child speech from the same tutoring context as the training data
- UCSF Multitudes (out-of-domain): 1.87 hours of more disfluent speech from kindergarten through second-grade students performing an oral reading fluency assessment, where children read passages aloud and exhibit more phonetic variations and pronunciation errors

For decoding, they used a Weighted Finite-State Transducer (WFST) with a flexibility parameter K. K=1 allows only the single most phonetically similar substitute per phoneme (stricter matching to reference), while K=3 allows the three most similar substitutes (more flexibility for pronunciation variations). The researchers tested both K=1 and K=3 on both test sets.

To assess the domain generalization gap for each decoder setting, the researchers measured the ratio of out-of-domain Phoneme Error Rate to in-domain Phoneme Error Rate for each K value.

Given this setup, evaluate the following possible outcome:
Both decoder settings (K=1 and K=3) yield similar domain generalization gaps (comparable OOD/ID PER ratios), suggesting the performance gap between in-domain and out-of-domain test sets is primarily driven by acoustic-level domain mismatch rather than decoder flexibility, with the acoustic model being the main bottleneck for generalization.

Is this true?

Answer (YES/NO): NO